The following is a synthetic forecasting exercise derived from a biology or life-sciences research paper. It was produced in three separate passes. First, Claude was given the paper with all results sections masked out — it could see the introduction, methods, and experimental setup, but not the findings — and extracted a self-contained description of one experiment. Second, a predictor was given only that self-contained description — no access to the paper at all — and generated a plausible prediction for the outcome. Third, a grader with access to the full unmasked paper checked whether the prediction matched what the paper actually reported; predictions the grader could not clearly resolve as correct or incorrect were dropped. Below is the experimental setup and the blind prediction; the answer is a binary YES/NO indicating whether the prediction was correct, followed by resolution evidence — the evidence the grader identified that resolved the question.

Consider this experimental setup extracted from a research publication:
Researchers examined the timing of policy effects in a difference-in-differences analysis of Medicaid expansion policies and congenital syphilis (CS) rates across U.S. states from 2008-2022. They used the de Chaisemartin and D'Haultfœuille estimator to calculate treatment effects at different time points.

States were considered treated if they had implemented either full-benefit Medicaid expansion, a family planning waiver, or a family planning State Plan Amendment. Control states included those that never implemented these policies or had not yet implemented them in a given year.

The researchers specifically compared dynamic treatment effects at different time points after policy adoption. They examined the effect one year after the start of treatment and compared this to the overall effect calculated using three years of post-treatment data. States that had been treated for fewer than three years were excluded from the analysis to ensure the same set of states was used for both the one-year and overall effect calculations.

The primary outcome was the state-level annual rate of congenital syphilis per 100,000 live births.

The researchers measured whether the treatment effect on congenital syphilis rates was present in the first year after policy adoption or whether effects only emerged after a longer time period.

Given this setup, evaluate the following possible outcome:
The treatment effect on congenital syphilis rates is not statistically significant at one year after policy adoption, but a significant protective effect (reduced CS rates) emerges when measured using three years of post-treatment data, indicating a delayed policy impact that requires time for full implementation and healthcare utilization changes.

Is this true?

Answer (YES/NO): NO